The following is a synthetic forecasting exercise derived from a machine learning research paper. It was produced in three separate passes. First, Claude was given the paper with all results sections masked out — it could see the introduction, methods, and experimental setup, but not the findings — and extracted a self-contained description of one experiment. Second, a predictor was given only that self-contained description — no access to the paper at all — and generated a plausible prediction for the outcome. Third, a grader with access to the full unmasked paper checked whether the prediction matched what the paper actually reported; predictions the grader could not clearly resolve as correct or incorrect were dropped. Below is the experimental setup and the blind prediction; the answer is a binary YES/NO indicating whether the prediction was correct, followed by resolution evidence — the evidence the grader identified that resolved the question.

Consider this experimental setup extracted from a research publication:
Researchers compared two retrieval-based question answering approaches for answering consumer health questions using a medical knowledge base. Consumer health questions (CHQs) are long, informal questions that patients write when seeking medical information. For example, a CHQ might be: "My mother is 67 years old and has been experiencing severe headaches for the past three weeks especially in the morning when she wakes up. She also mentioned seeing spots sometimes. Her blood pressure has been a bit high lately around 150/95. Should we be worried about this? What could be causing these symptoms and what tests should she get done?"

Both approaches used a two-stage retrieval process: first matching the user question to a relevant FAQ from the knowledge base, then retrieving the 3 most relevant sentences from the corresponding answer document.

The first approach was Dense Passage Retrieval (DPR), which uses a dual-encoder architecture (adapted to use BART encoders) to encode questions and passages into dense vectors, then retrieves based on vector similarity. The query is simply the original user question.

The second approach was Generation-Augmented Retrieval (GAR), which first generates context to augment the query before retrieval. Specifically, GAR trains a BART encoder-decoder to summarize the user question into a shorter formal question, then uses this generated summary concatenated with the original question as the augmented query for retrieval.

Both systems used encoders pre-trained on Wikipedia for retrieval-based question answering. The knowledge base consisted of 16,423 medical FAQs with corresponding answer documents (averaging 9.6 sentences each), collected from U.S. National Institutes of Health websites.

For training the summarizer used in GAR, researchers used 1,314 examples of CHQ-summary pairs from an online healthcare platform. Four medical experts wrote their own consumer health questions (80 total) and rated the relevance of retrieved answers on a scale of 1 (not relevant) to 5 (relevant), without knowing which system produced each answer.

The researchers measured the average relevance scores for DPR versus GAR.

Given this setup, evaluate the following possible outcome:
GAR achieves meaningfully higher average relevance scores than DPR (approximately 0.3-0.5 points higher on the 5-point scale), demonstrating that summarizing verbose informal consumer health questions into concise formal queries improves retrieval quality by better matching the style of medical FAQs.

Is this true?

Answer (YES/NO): NO